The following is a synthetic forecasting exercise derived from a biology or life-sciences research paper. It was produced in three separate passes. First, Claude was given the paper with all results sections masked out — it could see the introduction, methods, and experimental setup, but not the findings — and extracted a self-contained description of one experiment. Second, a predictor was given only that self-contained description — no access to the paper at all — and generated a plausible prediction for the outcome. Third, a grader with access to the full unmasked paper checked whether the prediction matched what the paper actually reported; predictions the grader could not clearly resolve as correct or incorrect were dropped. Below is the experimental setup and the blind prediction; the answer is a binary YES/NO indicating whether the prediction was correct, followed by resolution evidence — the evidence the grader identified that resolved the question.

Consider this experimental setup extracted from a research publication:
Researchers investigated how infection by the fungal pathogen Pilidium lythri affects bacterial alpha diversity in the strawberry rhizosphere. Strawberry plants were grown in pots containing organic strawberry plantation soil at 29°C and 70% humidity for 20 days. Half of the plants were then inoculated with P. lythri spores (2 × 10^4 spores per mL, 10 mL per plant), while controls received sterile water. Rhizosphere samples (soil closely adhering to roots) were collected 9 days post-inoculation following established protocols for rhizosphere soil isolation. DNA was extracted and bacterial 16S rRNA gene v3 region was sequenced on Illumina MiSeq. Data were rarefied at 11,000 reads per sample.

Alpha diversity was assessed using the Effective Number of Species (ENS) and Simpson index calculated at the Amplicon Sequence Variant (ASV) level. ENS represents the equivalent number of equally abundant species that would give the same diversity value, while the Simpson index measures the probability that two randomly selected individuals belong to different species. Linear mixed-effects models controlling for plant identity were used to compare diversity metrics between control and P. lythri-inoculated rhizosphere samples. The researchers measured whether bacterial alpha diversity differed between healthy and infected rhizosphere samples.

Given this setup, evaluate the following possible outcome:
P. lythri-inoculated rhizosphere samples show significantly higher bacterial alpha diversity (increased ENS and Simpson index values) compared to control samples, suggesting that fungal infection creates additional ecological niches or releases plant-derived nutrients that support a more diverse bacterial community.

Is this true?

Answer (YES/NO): NO